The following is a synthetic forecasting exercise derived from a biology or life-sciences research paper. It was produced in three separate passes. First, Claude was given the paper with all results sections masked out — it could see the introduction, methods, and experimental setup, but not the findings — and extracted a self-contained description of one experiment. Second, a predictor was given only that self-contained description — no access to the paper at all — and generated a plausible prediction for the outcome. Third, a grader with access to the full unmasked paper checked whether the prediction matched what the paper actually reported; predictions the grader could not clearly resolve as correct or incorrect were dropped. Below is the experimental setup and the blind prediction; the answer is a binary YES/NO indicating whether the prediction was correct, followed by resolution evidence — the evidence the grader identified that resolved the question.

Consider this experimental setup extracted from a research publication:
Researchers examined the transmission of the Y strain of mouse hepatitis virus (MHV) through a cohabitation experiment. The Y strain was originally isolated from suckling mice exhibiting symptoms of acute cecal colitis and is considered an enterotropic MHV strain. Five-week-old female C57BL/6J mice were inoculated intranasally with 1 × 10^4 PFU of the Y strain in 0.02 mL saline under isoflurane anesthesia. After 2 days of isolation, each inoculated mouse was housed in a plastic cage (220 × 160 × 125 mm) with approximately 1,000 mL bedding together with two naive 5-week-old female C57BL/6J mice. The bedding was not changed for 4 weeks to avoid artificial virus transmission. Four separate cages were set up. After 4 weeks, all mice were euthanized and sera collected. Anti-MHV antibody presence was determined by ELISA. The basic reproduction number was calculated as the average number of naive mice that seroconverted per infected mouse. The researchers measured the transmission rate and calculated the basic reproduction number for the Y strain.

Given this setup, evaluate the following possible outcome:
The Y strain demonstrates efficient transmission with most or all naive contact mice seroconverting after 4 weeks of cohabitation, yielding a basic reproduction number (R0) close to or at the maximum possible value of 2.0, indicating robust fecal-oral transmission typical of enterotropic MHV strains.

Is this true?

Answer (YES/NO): YES